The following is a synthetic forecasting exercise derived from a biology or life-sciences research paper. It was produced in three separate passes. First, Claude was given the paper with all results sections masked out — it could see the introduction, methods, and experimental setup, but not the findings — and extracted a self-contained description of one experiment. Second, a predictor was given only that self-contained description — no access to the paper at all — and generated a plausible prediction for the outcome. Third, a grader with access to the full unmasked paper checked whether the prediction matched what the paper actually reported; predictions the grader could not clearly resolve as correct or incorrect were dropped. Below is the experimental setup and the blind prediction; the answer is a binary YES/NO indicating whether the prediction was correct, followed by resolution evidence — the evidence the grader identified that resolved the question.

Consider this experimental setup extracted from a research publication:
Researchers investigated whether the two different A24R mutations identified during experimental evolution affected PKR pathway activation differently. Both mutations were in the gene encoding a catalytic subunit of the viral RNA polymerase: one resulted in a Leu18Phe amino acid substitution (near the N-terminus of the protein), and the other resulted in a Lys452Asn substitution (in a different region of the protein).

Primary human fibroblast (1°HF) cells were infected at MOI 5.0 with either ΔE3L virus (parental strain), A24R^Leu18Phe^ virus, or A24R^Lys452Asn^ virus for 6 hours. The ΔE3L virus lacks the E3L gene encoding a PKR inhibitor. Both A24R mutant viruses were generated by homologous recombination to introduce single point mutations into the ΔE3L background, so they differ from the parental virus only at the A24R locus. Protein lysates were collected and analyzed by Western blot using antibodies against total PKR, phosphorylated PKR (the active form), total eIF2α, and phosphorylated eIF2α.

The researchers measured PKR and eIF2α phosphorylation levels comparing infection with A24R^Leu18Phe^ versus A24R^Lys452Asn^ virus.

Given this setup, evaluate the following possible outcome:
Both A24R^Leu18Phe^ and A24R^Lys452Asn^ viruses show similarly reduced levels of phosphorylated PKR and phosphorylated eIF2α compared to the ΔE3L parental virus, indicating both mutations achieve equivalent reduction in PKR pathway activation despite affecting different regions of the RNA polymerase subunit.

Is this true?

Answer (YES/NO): NO